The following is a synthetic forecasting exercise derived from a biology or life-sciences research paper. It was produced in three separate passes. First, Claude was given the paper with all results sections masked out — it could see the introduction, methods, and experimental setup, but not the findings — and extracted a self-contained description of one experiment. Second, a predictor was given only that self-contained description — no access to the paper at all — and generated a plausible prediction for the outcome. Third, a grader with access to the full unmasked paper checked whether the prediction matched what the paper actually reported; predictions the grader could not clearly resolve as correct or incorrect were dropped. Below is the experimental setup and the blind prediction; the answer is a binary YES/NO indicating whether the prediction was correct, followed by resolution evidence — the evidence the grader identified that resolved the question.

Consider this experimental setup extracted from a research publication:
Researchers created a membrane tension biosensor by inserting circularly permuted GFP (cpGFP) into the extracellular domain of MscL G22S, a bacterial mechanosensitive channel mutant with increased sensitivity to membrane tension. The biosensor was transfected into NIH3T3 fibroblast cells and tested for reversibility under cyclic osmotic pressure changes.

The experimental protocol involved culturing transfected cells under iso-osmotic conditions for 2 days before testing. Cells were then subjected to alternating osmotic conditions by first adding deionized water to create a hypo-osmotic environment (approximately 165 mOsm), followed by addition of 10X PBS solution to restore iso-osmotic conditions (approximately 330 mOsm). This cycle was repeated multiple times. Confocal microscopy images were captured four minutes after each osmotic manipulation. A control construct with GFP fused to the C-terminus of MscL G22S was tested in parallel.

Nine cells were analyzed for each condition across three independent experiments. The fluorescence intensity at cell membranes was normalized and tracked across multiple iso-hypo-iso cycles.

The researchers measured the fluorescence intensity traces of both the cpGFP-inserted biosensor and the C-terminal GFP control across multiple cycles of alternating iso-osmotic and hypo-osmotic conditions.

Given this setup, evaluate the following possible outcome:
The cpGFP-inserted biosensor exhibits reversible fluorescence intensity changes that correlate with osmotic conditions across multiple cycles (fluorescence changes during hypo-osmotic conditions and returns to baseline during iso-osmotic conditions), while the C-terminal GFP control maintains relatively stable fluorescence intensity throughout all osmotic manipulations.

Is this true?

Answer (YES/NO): YES